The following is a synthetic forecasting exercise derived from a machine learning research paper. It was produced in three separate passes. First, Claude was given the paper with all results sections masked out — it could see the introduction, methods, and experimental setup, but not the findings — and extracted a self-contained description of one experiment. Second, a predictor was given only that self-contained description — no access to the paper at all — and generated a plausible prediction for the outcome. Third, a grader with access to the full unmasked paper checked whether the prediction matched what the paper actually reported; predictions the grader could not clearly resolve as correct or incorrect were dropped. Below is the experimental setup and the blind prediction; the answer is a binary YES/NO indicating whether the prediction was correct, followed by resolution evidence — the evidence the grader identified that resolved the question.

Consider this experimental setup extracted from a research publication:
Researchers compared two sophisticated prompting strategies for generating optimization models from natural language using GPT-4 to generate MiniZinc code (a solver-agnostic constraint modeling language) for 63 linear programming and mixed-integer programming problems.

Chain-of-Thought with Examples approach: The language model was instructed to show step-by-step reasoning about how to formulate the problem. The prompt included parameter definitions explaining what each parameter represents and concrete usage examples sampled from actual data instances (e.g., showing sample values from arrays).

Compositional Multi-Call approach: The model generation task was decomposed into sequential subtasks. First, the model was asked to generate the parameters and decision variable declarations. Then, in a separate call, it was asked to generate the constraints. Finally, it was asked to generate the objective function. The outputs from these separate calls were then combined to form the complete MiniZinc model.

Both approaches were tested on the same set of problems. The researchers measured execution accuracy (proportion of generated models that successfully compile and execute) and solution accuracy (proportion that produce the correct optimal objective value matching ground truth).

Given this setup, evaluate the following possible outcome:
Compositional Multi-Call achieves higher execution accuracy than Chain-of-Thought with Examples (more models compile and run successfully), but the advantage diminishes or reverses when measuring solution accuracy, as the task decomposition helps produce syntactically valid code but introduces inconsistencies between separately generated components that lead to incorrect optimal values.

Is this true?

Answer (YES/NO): YES